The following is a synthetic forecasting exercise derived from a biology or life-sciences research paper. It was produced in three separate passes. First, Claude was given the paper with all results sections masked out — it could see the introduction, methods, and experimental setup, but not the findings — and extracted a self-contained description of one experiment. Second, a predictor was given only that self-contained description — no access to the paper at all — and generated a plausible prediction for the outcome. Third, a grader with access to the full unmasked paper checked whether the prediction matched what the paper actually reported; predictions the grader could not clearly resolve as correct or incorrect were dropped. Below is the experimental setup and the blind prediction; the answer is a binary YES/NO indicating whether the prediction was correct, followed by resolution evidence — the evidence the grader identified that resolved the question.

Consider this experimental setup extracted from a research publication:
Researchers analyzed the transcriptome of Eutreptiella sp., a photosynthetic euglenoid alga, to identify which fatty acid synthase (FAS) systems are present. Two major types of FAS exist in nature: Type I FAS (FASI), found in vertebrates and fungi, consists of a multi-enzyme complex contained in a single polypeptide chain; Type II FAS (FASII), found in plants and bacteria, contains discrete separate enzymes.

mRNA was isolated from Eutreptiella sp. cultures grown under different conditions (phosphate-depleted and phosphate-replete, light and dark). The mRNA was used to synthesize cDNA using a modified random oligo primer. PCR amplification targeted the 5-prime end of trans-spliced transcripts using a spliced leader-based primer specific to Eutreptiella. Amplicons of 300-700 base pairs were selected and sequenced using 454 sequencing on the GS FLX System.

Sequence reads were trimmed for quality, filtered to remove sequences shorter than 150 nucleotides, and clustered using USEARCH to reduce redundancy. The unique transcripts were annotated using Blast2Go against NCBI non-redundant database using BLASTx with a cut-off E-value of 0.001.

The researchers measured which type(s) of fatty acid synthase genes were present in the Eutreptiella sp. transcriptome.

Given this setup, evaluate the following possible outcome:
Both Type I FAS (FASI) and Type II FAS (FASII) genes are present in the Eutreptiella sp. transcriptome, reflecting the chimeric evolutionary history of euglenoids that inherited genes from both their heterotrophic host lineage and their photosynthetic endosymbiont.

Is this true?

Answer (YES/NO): YES